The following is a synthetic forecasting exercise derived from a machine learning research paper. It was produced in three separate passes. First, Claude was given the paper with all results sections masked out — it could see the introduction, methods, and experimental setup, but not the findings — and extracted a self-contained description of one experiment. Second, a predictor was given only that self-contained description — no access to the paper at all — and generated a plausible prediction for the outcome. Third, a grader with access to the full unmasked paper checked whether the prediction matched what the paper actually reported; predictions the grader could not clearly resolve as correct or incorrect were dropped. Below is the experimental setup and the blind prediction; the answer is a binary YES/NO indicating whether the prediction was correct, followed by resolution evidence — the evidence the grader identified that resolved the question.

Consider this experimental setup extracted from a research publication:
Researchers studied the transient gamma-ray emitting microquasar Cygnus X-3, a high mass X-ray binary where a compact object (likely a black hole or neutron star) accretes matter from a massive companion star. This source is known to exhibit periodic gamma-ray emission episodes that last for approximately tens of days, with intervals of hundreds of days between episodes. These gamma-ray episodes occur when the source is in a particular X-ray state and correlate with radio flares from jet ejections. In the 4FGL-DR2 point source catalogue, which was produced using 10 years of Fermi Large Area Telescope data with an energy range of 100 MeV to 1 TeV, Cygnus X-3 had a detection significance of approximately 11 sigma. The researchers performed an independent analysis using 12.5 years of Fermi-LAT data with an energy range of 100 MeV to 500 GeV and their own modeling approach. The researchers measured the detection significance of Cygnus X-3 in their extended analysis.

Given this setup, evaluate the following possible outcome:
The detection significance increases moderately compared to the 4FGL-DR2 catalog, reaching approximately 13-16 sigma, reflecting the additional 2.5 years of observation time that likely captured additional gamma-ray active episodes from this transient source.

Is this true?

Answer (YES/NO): NO